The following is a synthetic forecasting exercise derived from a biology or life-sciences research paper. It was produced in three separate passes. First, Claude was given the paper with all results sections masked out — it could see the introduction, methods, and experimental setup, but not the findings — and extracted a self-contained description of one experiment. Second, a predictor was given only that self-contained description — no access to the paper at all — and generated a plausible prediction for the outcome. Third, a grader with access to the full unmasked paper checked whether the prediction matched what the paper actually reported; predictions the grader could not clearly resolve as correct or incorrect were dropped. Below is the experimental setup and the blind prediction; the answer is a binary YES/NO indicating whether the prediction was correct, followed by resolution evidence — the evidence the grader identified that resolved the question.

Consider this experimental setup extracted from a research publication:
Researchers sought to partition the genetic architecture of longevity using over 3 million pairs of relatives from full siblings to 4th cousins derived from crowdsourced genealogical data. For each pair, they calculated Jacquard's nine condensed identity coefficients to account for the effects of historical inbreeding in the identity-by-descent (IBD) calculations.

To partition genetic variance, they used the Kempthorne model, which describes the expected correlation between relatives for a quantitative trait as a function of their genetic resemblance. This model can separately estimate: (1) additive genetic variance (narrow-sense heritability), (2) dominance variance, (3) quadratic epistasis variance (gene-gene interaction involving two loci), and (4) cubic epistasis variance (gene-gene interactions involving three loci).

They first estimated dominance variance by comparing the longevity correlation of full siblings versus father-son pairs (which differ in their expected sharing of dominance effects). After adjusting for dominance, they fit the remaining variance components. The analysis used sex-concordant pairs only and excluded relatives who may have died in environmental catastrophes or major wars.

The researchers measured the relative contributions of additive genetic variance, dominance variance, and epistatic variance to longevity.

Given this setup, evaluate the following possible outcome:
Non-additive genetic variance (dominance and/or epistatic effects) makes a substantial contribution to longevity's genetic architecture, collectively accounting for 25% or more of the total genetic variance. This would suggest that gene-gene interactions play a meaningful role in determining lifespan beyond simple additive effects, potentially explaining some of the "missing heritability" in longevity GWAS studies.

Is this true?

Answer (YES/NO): NO